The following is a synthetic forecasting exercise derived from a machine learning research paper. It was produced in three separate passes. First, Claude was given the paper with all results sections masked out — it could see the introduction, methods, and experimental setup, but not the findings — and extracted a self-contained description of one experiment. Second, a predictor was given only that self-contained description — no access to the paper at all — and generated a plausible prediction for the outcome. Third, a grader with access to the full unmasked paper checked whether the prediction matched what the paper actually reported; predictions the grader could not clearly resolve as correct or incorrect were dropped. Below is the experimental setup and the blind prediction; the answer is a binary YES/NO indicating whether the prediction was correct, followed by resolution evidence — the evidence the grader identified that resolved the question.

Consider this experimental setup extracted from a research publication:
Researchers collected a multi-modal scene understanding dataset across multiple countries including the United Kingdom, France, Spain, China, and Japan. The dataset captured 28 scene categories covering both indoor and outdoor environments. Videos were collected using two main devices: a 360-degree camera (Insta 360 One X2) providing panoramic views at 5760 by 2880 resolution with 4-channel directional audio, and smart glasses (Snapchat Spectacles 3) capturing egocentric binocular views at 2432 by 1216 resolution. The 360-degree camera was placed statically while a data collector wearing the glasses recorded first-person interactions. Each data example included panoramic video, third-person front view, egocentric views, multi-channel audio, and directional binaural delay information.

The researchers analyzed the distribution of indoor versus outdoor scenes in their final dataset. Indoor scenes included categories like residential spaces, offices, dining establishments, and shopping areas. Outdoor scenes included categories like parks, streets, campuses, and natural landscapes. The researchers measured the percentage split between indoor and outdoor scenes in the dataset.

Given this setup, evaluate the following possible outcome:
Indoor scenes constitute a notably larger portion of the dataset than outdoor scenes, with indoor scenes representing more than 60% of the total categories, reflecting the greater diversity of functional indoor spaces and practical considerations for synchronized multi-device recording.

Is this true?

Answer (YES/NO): NO